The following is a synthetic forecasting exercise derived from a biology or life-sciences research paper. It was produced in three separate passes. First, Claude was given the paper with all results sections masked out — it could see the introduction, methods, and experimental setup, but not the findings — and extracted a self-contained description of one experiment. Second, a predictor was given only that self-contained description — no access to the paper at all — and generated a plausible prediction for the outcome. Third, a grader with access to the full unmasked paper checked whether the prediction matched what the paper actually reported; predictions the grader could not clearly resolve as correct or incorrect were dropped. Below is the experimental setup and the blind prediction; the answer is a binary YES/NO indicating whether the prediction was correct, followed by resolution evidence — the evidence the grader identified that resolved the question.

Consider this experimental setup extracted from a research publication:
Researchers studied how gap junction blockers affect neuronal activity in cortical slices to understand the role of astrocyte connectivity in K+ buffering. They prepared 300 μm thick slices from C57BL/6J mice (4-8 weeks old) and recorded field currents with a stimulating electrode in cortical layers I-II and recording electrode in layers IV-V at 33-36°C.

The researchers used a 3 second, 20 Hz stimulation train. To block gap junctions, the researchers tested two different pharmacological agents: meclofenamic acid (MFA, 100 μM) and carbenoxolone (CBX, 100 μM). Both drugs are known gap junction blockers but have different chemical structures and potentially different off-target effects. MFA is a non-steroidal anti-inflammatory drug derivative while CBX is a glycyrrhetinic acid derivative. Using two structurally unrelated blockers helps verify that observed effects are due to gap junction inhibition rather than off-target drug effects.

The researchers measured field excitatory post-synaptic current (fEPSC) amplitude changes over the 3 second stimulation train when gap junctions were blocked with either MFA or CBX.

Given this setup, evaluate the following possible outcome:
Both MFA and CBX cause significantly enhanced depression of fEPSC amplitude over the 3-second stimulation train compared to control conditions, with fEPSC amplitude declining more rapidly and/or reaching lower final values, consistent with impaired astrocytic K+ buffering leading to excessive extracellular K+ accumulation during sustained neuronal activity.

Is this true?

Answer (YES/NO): NO